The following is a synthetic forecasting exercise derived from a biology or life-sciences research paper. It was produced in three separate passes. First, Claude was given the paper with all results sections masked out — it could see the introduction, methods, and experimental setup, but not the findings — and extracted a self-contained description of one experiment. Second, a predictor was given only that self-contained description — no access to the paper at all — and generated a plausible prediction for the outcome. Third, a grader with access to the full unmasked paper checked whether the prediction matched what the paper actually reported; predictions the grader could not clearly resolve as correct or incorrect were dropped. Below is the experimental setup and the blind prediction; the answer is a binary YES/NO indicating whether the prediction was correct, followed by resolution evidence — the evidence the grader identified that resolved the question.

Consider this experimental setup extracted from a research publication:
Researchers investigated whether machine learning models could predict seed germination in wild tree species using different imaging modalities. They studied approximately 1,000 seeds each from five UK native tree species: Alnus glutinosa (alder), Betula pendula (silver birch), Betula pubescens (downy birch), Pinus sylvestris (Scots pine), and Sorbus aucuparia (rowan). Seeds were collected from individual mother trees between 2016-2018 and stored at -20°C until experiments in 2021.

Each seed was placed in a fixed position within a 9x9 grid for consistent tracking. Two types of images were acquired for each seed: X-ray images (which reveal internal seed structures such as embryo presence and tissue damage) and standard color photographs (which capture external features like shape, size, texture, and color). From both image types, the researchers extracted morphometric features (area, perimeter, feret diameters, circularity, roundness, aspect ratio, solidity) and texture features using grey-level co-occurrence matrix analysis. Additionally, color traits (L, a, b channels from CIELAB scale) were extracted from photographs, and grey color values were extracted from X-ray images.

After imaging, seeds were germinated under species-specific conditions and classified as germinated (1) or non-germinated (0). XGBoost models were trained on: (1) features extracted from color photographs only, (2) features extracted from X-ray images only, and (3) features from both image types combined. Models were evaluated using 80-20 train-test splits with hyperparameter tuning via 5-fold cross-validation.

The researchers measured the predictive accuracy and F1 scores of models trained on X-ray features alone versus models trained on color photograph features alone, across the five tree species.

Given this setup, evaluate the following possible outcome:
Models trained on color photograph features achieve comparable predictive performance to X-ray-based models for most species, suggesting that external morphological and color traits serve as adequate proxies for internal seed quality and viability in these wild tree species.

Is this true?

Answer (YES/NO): NO